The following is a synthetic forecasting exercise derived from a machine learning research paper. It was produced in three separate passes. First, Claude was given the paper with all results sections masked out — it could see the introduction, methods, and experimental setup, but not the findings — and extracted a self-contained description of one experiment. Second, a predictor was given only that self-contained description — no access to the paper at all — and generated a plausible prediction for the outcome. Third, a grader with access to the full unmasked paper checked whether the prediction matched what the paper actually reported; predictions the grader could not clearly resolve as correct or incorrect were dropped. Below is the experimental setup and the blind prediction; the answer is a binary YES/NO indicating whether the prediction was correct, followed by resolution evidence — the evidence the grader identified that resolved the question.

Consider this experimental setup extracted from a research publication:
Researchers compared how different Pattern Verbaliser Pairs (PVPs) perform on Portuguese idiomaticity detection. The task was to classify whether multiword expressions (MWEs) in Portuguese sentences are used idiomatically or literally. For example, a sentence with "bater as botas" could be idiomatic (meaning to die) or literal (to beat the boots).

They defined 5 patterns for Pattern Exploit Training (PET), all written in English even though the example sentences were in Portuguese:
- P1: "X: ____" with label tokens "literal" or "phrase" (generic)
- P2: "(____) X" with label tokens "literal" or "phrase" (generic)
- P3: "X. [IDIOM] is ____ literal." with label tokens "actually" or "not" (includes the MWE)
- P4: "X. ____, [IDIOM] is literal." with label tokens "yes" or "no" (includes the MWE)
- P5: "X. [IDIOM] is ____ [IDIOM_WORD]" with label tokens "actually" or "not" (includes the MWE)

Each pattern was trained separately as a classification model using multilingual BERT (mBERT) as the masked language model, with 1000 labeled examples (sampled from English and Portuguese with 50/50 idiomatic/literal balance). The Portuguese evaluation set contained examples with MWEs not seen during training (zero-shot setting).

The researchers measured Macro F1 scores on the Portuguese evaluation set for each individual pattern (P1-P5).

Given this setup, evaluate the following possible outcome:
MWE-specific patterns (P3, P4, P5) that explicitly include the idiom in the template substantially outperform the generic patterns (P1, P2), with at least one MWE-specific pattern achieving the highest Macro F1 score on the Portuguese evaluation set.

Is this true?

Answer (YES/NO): NO